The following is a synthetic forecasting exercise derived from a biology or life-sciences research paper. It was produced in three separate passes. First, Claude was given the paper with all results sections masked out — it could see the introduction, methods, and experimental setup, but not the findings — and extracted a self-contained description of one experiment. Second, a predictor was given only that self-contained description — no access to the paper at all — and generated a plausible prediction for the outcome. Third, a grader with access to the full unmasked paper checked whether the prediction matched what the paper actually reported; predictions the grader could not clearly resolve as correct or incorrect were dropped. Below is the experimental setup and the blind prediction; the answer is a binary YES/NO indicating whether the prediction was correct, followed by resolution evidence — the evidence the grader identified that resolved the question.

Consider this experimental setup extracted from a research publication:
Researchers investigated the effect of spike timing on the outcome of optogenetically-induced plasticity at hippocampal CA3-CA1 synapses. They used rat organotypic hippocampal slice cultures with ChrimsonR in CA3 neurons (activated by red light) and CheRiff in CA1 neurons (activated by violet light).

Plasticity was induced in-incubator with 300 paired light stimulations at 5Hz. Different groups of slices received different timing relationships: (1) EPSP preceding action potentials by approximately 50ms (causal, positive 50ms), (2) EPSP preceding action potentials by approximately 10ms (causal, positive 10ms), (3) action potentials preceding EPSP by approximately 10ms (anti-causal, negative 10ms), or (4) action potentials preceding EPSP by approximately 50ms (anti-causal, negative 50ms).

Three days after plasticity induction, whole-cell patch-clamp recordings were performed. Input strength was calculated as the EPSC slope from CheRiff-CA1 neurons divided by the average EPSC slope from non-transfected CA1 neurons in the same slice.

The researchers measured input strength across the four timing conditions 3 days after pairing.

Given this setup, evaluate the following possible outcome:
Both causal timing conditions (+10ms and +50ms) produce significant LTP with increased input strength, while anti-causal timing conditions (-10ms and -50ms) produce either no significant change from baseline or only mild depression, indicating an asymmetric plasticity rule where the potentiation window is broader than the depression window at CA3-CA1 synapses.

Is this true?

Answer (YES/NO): NO